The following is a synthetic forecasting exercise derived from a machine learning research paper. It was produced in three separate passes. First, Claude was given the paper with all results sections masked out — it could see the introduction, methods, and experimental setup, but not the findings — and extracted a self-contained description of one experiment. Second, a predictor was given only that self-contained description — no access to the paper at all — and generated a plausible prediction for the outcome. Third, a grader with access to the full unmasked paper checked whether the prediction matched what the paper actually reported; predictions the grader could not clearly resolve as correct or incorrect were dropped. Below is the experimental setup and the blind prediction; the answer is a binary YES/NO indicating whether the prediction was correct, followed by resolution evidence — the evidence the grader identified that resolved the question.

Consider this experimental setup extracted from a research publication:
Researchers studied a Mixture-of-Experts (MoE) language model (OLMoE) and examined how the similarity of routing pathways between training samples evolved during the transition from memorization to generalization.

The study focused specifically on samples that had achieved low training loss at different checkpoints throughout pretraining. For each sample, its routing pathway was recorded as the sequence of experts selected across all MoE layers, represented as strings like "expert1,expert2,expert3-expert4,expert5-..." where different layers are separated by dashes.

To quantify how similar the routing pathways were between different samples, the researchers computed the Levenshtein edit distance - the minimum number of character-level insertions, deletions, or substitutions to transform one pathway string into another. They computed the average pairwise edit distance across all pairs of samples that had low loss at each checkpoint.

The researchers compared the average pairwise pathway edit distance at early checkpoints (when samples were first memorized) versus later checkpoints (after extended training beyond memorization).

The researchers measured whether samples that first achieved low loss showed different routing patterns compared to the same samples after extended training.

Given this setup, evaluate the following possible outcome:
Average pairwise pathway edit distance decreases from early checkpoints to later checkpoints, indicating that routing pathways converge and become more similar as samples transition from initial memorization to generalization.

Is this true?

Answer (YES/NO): YES